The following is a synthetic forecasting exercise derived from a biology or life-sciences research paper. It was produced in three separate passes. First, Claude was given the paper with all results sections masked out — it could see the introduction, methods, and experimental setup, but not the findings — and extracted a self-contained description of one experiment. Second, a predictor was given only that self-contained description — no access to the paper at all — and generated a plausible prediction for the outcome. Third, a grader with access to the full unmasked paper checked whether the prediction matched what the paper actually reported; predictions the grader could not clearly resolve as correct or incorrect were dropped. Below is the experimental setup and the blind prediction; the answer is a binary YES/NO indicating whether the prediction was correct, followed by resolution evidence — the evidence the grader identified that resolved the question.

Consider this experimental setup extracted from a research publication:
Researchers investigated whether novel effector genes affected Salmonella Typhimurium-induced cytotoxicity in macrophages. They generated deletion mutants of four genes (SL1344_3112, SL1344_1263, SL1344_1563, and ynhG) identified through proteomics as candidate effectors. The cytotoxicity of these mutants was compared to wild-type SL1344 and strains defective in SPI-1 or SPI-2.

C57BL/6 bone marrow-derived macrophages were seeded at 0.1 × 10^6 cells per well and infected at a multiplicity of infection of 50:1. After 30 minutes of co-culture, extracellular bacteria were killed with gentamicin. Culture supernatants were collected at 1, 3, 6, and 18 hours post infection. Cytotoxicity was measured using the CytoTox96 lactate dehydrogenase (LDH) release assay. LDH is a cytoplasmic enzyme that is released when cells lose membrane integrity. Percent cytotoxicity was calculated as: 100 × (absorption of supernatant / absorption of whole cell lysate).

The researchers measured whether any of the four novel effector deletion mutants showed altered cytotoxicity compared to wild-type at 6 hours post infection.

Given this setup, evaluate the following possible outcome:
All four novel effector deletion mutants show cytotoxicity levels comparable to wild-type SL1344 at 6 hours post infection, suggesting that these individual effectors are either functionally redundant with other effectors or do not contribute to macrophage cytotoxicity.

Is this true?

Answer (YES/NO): YES